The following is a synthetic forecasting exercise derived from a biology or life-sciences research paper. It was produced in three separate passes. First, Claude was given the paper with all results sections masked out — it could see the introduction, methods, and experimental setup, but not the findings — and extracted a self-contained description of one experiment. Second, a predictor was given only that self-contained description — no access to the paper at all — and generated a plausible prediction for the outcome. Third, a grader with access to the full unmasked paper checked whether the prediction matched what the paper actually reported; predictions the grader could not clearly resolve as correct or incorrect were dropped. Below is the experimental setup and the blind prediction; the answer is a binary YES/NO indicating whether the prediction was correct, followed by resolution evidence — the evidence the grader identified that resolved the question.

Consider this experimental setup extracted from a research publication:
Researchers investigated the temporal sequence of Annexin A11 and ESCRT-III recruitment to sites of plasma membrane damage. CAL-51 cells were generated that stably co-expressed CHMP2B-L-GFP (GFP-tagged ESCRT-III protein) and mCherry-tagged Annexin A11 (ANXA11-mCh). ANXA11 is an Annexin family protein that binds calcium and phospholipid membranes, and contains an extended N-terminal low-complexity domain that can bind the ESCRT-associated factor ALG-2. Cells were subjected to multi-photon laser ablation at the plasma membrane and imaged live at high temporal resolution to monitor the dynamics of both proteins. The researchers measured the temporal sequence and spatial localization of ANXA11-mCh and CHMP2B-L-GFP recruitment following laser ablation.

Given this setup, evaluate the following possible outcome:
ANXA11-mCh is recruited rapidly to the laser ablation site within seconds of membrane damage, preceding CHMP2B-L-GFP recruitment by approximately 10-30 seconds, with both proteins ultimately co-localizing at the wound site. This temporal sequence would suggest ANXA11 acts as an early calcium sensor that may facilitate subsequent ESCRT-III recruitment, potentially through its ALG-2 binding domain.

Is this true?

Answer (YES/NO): NO